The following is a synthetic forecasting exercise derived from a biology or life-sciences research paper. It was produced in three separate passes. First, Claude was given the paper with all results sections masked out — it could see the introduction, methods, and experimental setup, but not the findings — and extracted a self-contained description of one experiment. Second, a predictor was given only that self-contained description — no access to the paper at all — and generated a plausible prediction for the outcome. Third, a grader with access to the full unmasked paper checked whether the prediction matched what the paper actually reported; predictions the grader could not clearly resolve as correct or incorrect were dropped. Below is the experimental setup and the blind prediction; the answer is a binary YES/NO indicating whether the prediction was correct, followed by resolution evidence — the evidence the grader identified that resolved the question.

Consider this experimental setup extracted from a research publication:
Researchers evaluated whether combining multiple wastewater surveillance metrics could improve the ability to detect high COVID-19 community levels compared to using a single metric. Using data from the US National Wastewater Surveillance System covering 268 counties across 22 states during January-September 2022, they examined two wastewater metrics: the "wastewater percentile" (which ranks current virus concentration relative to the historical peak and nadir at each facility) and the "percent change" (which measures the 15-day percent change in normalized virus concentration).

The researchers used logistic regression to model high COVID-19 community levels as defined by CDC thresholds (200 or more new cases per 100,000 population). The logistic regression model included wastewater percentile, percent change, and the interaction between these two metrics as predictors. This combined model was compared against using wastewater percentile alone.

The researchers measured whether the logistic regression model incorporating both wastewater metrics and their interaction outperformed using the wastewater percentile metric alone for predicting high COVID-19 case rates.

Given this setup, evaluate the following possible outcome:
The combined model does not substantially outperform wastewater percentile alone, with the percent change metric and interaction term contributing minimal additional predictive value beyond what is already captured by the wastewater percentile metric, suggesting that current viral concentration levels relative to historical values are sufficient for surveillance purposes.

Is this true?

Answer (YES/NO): YES